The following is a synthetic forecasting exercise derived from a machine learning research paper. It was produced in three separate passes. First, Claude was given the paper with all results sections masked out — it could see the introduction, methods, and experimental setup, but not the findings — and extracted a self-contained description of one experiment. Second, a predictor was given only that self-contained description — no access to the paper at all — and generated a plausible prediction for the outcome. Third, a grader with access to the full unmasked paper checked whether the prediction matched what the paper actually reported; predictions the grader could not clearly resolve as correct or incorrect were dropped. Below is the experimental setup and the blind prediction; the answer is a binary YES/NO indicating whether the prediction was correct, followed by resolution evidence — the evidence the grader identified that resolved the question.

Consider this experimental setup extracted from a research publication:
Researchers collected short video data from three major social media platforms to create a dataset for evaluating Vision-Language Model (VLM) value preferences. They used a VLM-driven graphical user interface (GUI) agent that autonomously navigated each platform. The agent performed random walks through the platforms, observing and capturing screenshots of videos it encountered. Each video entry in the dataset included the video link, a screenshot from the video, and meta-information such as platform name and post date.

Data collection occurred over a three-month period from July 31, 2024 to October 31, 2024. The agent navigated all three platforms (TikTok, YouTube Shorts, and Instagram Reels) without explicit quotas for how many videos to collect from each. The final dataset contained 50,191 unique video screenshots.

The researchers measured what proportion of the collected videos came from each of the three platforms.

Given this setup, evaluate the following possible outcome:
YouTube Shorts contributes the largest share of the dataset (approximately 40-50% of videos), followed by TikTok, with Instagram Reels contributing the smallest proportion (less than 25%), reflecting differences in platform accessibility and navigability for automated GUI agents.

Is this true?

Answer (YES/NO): NO